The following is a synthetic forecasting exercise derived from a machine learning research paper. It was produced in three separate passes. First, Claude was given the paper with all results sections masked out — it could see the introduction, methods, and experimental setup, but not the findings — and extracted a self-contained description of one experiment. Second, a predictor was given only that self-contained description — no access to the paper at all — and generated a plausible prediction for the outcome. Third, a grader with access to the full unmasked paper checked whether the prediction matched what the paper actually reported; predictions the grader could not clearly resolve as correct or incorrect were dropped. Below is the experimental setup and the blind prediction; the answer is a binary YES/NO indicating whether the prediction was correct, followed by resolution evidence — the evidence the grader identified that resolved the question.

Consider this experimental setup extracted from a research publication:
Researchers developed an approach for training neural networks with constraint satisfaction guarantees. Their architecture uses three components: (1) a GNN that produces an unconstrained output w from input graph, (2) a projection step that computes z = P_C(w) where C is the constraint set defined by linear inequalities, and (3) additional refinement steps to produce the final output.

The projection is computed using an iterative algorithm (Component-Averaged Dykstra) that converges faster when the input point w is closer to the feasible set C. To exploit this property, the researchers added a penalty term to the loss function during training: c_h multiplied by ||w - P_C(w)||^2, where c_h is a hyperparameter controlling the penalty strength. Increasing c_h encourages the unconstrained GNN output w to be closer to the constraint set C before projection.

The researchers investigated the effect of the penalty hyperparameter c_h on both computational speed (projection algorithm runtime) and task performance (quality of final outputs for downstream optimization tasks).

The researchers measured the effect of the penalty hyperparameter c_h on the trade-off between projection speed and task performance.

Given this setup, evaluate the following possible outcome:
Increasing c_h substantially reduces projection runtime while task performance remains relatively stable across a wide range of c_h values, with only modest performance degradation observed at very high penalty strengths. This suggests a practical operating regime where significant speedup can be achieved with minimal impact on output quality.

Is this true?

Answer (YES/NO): NO